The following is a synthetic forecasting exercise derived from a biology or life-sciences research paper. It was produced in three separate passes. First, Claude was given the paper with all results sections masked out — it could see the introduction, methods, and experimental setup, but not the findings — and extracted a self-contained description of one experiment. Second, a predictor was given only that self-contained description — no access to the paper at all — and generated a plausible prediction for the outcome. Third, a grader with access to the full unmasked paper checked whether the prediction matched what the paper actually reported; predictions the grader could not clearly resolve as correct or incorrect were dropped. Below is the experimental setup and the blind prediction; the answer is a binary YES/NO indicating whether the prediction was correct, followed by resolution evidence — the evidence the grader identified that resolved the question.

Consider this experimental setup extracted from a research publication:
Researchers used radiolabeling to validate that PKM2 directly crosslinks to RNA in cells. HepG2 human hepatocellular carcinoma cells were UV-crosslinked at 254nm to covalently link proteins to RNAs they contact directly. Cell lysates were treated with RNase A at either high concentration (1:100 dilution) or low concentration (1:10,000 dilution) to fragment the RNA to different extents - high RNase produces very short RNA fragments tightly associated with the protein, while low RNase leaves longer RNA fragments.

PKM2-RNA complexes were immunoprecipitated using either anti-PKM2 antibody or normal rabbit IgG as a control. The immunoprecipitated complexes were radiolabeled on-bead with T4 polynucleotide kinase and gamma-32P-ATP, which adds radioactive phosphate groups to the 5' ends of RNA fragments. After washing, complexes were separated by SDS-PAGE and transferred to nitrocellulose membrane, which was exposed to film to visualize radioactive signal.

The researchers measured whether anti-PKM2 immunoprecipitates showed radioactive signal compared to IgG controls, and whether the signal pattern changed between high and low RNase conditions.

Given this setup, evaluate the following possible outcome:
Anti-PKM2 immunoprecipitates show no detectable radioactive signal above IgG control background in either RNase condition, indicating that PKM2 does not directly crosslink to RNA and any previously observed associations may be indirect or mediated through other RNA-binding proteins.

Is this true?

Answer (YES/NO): NO